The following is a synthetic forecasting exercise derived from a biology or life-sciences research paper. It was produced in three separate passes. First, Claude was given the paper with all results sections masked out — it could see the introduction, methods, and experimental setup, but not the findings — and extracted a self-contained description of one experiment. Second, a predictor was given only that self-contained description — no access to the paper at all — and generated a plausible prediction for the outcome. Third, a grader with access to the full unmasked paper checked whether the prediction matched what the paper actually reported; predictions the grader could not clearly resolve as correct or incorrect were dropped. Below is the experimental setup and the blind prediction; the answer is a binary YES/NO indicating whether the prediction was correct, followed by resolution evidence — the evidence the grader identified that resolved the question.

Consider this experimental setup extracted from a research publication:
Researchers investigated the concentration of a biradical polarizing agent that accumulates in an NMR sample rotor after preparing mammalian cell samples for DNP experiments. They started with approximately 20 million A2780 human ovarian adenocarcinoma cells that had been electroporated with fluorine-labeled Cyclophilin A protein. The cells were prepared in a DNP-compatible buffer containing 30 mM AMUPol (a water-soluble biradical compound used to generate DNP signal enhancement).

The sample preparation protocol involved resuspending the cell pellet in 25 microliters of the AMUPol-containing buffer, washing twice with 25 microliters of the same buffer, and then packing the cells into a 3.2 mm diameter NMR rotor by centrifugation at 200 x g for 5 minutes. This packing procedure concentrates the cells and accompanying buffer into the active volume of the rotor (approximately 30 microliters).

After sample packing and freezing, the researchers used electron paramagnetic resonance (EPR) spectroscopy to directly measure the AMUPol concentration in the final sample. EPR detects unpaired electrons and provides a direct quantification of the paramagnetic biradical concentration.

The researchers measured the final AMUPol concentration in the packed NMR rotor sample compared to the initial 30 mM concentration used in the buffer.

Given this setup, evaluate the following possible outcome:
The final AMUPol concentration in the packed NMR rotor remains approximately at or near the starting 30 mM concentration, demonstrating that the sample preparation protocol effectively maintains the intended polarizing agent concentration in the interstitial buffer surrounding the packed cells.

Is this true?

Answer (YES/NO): NO